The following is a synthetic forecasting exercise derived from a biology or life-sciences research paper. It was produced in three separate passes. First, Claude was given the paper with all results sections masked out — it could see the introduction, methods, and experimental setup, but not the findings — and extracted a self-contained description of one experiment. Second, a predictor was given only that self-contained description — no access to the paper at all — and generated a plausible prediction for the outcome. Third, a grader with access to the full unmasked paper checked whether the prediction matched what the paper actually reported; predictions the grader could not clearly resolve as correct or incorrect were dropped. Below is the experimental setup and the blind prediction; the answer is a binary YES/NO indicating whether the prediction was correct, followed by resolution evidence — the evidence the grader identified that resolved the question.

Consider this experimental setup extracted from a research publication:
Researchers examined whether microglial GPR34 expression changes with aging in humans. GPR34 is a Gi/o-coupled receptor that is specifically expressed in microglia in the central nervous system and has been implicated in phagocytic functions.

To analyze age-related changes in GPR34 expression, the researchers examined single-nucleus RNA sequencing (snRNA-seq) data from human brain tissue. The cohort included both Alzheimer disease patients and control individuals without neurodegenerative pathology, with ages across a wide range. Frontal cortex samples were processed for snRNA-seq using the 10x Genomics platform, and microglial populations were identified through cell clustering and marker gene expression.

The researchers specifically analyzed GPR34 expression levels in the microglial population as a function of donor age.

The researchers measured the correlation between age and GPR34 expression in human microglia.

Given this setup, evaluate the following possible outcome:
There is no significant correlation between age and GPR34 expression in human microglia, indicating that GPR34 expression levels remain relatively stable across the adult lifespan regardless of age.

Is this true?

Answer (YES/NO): NO